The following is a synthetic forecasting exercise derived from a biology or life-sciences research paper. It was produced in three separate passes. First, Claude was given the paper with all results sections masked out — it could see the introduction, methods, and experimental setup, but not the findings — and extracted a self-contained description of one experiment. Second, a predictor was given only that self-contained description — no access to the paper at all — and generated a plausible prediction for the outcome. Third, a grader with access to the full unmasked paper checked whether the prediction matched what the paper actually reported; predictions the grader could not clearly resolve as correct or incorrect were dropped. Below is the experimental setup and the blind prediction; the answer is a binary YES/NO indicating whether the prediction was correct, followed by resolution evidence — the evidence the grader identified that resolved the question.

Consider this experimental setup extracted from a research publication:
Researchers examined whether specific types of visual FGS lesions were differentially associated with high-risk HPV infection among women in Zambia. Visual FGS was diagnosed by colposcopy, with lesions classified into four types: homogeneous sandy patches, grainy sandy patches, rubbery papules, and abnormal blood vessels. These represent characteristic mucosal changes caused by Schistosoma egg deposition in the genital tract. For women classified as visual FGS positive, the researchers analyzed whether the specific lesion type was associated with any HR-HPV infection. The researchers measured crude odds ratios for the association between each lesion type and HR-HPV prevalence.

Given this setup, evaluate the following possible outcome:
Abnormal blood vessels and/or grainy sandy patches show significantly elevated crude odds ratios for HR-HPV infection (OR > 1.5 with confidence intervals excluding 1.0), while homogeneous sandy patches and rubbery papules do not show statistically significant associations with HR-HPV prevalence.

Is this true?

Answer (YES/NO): NO